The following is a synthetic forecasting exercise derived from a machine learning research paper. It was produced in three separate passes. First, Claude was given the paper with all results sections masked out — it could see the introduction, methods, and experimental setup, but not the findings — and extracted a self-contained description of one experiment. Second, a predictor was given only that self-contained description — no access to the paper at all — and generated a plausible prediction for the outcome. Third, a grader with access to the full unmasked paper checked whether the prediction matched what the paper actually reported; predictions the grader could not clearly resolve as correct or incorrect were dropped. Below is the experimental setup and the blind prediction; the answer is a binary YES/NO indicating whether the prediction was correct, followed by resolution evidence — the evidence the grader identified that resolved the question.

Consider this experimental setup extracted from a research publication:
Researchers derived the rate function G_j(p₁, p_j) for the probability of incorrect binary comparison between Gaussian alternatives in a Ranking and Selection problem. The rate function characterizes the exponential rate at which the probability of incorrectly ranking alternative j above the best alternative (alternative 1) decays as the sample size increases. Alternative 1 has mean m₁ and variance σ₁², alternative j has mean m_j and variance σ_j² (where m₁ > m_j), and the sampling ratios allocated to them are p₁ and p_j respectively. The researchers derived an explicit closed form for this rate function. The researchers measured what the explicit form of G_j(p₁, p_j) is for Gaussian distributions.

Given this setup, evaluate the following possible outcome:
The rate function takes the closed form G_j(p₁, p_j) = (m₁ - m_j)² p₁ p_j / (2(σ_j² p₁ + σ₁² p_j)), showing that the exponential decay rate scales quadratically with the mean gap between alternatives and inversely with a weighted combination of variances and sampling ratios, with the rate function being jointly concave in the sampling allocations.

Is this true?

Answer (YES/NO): NO